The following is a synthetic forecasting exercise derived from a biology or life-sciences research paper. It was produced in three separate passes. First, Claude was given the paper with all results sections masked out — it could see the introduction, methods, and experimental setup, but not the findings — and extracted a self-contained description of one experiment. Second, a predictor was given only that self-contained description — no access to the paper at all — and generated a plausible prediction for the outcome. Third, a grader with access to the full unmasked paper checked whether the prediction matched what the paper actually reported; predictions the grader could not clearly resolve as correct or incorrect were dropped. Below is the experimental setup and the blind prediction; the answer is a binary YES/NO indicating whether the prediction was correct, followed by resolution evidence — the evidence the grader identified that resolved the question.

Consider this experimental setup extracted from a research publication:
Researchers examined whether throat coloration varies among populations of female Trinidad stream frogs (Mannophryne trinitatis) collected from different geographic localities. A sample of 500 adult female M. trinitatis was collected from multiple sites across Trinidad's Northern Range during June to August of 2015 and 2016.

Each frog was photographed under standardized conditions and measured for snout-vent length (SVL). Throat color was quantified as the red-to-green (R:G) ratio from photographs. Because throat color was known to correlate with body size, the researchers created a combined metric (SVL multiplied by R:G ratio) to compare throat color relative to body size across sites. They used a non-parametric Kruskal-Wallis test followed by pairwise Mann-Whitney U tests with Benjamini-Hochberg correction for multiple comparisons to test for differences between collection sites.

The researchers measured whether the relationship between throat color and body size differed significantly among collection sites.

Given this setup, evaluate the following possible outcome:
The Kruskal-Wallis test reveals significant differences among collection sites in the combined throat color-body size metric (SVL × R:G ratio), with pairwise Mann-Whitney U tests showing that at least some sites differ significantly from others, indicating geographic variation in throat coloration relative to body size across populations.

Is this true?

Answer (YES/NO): YES